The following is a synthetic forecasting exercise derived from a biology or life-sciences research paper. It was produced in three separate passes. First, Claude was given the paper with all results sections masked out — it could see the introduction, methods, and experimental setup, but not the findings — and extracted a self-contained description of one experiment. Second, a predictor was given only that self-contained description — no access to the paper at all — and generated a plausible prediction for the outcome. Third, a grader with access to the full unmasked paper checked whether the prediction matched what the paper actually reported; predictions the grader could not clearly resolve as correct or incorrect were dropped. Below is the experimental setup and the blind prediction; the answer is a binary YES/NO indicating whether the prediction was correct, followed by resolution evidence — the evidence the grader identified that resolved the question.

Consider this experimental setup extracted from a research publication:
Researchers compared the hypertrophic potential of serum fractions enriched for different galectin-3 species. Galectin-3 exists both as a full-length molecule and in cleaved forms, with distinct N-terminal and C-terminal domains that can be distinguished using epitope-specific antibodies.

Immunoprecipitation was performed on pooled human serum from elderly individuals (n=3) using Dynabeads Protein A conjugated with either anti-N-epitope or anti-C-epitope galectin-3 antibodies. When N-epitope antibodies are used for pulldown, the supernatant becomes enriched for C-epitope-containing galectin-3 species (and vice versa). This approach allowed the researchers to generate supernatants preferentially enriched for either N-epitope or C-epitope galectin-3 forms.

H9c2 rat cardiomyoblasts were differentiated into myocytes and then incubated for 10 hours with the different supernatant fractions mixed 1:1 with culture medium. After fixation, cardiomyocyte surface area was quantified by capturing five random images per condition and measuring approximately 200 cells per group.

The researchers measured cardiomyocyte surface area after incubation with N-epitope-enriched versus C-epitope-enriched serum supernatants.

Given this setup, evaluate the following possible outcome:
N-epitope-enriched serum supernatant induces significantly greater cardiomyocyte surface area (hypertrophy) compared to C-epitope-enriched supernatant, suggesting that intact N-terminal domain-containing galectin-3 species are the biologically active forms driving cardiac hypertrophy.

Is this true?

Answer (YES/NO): NO